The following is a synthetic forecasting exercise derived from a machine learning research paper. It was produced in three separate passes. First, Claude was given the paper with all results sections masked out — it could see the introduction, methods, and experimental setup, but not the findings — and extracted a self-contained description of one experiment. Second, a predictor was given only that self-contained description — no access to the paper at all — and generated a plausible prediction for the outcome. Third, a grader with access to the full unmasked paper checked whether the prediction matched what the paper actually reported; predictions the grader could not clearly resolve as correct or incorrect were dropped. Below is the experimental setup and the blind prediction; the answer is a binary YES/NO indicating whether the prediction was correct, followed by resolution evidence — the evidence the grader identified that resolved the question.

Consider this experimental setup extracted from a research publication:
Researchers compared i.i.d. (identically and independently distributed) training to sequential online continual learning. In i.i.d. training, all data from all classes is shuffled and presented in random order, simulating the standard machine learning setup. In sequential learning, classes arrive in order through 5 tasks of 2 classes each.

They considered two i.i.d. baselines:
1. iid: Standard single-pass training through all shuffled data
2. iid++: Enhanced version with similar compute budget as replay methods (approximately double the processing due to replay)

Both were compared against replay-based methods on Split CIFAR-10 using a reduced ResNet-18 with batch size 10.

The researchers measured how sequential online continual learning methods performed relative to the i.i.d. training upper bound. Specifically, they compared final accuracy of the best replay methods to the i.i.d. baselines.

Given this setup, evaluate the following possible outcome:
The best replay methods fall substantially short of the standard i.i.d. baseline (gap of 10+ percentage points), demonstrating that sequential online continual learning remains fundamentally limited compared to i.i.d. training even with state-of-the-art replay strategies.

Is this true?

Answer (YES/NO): NO